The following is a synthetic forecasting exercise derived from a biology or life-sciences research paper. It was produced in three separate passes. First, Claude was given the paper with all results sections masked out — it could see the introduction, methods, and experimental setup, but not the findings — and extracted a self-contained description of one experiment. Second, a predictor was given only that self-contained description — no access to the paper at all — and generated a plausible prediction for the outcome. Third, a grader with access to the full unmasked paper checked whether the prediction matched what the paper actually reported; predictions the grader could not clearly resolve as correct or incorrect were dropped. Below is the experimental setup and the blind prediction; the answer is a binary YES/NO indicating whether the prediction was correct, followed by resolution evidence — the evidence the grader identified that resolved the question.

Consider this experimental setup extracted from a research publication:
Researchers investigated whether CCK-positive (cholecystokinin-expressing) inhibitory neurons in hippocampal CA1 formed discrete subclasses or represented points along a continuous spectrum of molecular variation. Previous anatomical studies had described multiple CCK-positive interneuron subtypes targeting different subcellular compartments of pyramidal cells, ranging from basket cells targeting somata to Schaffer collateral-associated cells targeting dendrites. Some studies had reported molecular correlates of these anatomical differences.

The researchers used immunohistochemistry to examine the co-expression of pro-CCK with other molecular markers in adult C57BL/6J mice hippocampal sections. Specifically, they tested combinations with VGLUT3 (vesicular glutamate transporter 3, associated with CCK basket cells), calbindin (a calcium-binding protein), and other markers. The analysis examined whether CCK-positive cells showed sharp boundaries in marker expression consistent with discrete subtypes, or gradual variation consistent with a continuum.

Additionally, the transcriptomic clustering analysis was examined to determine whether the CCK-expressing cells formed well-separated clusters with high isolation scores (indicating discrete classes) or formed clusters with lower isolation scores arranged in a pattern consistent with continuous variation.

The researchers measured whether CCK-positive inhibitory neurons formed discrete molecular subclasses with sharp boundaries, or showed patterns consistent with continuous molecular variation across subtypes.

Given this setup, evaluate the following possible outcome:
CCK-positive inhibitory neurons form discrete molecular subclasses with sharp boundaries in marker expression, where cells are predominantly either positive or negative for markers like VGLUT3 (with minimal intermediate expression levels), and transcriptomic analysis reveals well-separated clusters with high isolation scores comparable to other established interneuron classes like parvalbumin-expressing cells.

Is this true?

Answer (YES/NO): NO